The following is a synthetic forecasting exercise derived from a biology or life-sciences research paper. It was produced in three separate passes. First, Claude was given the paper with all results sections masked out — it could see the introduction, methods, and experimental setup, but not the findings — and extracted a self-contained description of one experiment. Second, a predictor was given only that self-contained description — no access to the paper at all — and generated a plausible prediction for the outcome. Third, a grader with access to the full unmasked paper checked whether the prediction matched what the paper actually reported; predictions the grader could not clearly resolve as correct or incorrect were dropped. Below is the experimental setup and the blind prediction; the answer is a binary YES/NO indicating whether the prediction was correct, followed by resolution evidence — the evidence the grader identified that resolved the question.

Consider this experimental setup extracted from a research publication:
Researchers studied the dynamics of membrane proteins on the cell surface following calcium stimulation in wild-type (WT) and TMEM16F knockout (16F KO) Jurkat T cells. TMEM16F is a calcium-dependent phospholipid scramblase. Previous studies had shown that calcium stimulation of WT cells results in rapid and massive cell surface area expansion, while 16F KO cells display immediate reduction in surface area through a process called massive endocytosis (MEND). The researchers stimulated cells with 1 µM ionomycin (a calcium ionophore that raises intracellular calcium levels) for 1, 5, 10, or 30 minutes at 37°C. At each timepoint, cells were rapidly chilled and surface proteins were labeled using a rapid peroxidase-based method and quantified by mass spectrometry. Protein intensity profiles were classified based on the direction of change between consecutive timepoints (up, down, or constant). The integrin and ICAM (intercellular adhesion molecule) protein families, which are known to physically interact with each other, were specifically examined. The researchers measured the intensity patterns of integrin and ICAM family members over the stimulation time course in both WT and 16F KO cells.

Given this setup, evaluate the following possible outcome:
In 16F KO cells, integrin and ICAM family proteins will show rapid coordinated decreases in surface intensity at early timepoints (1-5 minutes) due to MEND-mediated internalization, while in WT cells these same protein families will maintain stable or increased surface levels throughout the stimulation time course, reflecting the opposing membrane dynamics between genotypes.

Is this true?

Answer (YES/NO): NO